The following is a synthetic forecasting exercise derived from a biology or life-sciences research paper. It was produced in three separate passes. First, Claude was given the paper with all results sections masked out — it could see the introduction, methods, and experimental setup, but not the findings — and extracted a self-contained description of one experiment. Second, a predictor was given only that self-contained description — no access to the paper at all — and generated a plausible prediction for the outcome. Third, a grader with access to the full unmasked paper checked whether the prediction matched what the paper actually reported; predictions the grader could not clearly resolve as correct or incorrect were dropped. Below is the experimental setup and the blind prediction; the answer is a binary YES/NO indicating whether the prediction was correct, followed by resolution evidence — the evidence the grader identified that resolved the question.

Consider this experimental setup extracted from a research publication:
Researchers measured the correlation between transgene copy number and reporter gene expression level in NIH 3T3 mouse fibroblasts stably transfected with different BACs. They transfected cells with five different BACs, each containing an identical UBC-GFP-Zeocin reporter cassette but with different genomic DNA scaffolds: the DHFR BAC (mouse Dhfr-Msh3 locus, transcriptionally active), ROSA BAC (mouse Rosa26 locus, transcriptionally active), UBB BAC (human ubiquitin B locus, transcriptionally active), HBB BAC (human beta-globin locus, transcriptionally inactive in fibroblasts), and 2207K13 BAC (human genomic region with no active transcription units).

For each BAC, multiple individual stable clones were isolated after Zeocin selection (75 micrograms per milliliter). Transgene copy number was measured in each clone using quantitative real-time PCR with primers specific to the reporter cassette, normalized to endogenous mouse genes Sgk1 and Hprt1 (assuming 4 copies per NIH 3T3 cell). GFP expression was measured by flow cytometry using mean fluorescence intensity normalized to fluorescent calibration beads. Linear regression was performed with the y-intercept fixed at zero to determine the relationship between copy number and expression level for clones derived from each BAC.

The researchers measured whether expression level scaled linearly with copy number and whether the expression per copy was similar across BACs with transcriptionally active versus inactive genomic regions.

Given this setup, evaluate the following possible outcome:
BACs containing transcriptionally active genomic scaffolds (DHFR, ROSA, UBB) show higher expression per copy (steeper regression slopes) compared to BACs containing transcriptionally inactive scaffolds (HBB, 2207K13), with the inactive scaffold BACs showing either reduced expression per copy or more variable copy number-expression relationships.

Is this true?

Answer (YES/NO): NO